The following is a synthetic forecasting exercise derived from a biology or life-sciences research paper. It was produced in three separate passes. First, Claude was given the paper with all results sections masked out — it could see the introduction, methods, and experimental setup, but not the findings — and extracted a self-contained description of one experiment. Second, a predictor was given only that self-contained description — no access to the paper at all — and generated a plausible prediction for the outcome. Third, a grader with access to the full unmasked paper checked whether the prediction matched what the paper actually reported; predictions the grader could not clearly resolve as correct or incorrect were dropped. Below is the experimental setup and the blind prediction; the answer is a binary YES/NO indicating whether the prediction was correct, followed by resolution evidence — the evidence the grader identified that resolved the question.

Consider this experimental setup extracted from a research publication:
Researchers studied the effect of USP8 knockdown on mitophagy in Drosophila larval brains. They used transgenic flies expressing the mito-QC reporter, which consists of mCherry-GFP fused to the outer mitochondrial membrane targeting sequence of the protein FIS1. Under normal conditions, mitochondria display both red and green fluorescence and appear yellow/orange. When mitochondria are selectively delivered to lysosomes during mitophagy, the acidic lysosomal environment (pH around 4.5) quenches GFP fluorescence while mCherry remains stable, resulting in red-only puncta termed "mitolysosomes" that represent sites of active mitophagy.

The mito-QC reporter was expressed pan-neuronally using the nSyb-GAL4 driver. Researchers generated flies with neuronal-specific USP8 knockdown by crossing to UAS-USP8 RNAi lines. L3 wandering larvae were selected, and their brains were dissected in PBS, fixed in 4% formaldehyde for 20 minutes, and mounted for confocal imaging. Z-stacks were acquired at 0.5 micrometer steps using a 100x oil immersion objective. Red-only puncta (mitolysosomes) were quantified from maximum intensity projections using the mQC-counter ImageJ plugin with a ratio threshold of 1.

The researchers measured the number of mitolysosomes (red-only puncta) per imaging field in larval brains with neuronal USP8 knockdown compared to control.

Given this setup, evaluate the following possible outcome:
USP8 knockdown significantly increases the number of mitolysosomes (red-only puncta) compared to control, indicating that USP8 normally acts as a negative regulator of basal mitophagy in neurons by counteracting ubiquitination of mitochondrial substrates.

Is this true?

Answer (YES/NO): YES